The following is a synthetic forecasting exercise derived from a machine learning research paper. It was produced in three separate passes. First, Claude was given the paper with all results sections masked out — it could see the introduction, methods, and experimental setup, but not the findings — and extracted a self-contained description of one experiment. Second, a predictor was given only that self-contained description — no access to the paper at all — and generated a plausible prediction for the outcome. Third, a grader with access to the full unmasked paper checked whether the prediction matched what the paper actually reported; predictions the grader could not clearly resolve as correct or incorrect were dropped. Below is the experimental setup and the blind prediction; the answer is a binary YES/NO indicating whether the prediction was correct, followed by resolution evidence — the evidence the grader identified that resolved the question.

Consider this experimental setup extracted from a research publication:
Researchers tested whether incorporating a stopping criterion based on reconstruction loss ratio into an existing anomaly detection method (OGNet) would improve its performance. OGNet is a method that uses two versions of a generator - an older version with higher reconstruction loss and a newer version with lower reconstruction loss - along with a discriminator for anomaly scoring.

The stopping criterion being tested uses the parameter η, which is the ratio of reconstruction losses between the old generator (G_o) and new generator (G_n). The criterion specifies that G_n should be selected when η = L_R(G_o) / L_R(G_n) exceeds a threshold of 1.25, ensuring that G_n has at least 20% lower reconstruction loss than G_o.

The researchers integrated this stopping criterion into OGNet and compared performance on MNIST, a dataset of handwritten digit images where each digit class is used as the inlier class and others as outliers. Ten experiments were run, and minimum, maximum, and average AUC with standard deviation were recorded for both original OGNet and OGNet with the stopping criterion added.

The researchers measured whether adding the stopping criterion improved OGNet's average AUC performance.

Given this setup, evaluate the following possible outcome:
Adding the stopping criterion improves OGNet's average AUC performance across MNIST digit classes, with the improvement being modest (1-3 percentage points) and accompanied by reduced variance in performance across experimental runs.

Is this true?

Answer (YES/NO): NO